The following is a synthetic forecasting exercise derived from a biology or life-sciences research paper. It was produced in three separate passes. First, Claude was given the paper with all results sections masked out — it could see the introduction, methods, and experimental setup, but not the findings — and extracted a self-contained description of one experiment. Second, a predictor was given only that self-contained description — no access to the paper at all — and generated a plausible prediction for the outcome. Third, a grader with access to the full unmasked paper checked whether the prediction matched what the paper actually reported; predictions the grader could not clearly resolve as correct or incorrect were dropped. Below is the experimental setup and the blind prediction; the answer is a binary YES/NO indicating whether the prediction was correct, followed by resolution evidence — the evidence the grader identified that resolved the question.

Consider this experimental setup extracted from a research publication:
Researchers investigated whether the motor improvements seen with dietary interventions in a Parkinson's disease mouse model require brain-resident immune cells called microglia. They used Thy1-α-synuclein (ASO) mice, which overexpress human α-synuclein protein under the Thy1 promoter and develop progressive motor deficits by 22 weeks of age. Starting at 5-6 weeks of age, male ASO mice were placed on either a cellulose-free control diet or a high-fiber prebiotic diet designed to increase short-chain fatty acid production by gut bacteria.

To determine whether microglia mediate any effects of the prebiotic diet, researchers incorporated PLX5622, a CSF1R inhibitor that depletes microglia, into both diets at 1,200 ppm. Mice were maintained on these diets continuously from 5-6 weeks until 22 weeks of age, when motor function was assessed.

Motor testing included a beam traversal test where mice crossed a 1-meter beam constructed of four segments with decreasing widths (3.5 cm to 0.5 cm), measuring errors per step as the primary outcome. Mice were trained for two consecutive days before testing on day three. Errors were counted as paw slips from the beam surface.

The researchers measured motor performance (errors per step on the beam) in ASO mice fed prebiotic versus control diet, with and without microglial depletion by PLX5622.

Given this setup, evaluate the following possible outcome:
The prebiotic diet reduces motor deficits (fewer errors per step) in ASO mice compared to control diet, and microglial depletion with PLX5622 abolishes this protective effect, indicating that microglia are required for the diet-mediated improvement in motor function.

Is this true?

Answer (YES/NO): YES